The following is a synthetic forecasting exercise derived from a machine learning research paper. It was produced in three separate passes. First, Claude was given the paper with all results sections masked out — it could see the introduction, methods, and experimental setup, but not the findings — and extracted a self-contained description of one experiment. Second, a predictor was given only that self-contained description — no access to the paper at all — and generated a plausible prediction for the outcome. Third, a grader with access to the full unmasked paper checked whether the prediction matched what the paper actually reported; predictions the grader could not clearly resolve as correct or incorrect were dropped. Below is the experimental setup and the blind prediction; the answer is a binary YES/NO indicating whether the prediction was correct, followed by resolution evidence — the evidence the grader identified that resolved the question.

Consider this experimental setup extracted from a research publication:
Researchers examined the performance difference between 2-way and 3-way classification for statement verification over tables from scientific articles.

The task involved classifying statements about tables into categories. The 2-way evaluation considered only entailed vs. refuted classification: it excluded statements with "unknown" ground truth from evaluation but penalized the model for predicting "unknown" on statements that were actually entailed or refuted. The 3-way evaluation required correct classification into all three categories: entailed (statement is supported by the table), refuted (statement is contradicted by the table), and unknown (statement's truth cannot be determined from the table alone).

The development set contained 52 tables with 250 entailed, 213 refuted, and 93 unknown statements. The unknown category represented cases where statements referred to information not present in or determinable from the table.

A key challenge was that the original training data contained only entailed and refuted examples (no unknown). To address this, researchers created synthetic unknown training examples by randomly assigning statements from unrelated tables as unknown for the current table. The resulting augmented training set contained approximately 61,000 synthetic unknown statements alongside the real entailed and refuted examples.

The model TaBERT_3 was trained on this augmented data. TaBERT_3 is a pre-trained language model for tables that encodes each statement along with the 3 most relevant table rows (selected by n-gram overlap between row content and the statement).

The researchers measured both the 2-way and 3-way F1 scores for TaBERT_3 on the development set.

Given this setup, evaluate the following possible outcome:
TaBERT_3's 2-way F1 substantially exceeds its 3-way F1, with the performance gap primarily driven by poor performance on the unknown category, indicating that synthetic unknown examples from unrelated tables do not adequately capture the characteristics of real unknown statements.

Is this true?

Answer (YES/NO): YES